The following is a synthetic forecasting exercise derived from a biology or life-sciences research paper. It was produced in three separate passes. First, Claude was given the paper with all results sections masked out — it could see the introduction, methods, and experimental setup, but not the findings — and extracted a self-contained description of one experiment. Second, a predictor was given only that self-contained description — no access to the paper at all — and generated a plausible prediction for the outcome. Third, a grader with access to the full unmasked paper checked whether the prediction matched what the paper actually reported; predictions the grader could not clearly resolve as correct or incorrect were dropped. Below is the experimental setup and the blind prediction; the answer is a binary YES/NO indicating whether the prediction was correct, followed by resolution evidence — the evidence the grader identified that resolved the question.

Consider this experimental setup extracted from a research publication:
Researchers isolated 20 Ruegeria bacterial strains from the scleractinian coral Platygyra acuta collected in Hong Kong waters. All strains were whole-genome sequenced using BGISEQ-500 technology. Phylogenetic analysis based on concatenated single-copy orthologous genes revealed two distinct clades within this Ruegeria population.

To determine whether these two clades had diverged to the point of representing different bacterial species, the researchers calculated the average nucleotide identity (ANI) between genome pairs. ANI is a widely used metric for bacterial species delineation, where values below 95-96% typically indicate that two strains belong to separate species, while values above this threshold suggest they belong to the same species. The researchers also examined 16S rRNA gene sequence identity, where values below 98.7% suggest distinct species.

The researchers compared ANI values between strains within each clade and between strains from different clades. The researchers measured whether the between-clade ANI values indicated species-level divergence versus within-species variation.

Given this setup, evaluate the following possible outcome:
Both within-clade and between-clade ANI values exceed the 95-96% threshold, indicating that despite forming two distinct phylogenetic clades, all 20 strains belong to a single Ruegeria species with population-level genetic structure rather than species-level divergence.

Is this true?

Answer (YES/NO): NO